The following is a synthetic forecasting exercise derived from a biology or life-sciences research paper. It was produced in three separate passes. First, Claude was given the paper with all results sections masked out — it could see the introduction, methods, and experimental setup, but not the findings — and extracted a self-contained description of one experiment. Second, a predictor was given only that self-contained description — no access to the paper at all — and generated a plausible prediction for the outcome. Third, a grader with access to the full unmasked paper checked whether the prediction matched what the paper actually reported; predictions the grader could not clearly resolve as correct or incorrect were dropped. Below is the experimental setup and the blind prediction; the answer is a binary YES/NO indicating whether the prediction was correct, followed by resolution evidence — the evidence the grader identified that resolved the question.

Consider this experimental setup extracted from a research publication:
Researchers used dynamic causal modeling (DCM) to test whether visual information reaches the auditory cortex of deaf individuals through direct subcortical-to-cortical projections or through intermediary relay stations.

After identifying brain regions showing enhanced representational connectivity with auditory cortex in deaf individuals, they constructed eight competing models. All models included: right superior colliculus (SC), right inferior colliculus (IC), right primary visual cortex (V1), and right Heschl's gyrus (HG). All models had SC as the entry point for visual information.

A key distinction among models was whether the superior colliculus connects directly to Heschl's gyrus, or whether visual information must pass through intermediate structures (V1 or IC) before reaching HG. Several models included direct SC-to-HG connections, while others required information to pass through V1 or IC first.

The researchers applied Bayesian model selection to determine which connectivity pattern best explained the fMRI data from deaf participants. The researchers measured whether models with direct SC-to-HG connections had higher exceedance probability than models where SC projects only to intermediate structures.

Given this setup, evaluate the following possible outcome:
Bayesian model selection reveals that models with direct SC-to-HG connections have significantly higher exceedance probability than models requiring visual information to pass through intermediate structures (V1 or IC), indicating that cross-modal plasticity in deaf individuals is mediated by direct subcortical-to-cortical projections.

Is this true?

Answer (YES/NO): NO